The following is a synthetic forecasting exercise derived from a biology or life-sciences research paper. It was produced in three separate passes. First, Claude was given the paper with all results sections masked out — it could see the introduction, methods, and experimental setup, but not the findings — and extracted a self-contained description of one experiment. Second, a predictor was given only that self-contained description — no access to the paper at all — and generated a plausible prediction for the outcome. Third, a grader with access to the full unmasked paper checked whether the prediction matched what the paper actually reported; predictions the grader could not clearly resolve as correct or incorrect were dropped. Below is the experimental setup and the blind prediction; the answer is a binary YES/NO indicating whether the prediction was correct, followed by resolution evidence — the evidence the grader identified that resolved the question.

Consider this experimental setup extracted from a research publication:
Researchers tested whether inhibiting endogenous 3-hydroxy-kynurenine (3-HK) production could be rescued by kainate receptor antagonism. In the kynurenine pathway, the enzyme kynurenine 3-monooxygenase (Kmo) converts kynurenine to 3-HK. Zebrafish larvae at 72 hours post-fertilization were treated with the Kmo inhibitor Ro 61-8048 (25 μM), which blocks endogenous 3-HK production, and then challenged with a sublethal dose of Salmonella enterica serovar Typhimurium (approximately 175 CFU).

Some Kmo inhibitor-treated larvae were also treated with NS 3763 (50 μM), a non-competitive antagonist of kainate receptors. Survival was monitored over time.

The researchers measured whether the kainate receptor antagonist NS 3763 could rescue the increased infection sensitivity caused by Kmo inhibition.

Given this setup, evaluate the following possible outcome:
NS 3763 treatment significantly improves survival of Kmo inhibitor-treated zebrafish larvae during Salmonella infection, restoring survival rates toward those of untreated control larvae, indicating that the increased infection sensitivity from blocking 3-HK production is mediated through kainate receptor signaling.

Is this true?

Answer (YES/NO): YES